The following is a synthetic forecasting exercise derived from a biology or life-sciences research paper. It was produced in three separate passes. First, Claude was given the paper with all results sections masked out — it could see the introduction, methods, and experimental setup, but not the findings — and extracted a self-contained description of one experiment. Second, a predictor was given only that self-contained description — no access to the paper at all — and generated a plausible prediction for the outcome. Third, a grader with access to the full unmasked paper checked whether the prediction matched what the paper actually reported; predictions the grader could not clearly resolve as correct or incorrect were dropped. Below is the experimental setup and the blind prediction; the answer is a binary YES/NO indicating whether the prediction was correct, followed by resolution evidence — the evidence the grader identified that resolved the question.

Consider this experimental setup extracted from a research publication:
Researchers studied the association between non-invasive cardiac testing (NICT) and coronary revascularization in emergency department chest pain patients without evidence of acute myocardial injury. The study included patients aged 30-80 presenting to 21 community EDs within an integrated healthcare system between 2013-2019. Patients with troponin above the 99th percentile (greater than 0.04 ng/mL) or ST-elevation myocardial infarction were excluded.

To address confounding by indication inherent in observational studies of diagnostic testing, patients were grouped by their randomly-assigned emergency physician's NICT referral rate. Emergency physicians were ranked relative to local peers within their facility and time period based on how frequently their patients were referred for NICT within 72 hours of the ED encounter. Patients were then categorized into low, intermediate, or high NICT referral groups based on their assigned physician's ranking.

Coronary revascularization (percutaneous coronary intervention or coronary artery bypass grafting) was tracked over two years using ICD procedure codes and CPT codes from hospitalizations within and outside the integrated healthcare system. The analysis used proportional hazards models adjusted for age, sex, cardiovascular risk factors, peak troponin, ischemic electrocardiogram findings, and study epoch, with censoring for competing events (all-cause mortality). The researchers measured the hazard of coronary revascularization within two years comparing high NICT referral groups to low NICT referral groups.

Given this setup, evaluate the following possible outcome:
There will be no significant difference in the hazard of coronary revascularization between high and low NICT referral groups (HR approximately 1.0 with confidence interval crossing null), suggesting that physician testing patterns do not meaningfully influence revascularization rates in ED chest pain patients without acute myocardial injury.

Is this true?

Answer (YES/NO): YES